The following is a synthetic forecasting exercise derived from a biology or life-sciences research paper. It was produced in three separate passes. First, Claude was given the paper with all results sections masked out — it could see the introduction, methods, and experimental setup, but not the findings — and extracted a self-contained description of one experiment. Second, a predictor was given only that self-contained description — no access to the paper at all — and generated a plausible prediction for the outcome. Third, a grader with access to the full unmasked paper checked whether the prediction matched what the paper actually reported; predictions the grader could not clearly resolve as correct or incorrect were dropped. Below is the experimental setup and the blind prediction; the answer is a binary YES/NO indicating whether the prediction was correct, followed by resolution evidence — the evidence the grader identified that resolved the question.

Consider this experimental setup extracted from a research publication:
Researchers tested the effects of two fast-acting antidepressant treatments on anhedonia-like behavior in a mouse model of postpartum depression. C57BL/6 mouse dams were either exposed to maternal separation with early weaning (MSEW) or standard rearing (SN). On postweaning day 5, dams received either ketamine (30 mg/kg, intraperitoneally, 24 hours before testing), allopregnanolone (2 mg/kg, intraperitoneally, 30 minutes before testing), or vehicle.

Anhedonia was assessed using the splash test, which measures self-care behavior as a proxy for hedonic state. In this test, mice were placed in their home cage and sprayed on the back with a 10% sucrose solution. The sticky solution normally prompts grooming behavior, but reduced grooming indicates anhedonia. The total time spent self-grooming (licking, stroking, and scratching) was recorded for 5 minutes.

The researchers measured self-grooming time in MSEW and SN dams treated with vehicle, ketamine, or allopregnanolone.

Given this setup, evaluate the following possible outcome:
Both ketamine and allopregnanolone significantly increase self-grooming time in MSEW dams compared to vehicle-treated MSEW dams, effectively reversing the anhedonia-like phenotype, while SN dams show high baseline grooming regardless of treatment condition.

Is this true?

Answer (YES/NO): NO